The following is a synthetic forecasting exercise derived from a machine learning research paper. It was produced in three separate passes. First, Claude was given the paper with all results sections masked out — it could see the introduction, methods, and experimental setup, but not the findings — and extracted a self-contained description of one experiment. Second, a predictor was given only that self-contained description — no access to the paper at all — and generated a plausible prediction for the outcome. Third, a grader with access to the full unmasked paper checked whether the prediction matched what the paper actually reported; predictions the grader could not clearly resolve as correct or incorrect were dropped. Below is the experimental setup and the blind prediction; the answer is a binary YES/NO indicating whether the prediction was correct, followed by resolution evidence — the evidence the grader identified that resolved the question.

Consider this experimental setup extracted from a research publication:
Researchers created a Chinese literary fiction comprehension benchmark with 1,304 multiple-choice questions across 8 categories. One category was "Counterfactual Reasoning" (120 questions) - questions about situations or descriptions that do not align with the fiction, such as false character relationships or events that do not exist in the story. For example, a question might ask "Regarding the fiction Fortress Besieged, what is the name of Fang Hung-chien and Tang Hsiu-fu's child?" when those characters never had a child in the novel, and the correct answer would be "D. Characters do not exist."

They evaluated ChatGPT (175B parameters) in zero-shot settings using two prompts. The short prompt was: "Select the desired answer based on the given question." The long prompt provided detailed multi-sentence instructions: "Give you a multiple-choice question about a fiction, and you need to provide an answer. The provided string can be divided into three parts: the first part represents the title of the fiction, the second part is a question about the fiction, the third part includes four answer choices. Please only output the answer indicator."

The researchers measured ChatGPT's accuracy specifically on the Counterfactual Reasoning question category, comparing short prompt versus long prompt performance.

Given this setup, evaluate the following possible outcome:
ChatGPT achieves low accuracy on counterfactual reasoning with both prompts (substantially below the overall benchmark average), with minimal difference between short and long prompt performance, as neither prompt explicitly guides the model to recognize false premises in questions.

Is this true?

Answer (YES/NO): NO